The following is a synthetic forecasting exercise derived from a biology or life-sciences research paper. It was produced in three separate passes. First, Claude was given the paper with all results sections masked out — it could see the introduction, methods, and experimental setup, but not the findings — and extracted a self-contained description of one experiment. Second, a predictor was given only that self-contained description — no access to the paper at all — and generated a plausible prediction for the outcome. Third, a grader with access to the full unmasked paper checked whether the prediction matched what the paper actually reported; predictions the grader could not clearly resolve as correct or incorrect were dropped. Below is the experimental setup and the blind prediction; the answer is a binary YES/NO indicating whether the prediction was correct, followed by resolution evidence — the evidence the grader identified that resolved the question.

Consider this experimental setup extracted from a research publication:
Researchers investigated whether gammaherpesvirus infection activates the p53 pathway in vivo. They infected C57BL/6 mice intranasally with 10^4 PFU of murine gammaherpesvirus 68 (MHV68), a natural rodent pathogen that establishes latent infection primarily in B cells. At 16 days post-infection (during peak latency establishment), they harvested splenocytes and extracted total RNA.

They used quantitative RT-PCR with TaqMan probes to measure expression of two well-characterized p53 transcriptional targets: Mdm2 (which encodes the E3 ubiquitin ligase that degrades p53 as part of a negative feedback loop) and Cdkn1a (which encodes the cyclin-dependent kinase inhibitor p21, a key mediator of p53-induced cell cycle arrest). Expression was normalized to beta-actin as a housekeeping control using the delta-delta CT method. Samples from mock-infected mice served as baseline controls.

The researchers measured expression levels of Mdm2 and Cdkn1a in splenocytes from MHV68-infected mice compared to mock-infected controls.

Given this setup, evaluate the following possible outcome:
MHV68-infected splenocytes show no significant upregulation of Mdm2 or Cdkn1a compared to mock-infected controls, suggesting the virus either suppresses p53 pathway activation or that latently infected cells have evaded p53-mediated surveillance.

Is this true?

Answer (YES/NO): NO